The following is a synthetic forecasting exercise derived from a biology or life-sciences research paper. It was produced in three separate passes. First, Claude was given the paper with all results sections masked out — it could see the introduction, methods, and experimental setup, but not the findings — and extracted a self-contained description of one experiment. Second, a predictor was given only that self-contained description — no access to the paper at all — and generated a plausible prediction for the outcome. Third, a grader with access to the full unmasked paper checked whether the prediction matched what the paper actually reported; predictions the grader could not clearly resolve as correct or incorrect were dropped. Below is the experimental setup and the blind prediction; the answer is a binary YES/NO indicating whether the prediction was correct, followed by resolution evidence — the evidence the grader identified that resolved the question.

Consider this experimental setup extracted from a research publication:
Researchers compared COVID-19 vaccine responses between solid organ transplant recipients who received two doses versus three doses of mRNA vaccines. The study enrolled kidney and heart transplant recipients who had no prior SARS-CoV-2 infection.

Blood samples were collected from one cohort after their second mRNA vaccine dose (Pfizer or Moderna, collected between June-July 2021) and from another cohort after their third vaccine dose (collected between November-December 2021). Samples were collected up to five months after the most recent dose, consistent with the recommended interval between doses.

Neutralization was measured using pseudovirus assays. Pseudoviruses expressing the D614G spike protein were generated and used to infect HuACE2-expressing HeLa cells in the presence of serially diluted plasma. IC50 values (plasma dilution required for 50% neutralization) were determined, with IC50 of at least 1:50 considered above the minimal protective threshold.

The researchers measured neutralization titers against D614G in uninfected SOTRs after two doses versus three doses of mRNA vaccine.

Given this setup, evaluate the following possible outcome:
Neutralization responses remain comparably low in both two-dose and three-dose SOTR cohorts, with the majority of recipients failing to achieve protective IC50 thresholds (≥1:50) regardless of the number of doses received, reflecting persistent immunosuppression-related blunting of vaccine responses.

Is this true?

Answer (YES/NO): NO